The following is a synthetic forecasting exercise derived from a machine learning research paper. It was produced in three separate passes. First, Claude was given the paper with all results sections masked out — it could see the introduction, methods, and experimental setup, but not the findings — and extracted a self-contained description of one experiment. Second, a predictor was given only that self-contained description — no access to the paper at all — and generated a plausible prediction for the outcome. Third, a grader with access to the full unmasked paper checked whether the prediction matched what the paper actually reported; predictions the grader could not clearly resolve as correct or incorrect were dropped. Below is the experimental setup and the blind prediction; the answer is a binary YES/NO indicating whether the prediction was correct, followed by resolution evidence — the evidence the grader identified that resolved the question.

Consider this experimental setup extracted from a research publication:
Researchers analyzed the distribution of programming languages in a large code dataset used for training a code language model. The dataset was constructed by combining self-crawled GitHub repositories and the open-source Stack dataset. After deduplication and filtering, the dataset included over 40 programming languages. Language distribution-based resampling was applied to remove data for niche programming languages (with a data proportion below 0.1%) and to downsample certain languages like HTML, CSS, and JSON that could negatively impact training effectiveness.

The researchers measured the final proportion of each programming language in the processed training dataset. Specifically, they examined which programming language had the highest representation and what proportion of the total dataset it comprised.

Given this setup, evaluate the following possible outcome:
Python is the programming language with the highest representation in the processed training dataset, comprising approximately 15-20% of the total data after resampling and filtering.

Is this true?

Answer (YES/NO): NO